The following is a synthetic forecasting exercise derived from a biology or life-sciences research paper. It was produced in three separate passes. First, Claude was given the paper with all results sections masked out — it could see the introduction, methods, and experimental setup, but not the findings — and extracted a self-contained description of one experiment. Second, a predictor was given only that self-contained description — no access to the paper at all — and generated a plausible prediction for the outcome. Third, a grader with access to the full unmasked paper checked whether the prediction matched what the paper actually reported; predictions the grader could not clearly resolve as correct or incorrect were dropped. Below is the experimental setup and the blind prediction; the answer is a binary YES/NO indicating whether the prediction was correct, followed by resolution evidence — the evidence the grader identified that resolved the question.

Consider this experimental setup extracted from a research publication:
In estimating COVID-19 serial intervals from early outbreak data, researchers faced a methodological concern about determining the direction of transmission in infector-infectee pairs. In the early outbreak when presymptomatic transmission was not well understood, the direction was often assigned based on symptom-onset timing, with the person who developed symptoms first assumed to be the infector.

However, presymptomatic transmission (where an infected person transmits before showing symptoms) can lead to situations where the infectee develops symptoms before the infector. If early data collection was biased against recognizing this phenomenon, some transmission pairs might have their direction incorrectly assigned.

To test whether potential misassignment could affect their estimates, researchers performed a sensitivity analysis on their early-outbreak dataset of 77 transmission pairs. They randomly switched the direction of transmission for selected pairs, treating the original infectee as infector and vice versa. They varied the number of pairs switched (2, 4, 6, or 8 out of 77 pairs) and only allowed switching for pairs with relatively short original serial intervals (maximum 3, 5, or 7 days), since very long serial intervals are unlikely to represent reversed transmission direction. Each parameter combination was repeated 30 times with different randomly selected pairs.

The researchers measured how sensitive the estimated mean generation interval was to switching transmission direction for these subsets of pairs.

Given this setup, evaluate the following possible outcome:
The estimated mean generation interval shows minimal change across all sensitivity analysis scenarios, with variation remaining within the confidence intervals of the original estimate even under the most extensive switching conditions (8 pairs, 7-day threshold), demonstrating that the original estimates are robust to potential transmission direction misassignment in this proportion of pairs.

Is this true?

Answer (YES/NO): NO